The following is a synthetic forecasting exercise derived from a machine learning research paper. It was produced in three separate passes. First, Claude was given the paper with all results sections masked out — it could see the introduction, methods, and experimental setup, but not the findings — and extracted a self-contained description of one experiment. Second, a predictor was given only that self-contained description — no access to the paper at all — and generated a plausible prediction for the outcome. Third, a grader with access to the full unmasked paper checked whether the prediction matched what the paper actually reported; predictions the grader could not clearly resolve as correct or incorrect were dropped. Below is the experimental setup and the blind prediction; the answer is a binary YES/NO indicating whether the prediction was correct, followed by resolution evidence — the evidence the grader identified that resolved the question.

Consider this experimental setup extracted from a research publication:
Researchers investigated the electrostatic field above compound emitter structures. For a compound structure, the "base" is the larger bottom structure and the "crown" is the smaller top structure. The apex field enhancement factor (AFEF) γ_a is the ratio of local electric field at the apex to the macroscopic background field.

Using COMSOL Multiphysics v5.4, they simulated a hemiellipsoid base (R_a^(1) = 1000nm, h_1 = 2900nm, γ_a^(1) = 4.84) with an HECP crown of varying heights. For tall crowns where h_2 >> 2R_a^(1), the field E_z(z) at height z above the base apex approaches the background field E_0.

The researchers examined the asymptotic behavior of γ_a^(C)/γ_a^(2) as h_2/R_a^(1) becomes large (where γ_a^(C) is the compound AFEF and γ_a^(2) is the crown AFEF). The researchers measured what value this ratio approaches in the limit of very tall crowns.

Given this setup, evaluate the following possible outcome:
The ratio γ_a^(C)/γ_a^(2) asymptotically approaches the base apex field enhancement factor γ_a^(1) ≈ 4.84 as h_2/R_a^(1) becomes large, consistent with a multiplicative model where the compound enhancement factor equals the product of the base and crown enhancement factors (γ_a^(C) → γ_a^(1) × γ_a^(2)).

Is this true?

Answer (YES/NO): NO